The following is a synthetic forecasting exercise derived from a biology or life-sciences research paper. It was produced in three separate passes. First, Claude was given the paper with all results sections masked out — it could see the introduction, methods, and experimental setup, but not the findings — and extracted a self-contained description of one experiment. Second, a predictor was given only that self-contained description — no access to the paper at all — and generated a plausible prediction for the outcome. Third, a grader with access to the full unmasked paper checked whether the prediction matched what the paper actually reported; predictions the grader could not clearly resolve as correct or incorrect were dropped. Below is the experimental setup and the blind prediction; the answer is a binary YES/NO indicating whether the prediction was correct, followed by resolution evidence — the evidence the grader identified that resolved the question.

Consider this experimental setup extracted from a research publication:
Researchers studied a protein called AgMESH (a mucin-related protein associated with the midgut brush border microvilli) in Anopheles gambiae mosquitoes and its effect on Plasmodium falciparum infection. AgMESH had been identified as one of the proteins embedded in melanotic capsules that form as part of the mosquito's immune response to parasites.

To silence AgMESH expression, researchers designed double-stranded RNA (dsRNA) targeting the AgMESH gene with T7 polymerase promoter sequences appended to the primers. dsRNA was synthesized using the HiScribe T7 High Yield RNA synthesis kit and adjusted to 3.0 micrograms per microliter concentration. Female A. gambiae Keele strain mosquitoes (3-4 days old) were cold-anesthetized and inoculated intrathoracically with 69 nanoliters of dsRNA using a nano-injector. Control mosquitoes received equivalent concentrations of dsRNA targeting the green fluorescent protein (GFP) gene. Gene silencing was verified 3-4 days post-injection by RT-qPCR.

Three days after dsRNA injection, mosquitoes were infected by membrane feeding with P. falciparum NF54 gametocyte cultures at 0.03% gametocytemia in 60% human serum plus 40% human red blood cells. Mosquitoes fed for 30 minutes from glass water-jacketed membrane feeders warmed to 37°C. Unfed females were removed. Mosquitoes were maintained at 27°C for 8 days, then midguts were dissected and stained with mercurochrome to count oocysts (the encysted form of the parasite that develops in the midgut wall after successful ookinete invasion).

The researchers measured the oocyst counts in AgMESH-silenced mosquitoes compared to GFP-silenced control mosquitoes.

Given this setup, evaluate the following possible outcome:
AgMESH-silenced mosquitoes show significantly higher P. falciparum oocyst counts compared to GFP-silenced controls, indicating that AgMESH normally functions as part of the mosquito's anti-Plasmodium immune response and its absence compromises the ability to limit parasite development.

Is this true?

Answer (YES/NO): NO